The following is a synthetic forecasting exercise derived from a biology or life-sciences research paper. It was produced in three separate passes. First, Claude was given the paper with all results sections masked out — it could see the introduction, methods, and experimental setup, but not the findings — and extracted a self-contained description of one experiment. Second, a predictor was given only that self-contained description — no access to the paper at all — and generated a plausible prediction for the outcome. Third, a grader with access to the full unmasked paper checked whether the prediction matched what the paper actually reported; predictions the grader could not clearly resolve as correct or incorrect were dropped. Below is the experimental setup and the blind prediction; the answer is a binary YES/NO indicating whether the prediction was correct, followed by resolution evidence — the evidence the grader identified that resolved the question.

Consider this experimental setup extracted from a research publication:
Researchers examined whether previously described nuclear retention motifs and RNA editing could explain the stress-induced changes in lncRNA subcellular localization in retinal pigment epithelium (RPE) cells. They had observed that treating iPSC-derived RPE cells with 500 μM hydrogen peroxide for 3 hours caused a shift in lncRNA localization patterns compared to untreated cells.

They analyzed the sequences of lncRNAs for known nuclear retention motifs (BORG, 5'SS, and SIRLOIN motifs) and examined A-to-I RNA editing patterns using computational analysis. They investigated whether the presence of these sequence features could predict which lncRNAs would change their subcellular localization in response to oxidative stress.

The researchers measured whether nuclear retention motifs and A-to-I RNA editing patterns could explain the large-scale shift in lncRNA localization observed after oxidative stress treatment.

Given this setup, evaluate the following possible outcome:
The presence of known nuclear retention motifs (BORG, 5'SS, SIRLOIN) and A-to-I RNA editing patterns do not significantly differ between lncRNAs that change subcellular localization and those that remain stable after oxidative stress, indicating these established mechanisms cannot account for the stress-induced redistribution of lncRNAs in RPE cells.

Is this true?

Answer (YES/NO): YES